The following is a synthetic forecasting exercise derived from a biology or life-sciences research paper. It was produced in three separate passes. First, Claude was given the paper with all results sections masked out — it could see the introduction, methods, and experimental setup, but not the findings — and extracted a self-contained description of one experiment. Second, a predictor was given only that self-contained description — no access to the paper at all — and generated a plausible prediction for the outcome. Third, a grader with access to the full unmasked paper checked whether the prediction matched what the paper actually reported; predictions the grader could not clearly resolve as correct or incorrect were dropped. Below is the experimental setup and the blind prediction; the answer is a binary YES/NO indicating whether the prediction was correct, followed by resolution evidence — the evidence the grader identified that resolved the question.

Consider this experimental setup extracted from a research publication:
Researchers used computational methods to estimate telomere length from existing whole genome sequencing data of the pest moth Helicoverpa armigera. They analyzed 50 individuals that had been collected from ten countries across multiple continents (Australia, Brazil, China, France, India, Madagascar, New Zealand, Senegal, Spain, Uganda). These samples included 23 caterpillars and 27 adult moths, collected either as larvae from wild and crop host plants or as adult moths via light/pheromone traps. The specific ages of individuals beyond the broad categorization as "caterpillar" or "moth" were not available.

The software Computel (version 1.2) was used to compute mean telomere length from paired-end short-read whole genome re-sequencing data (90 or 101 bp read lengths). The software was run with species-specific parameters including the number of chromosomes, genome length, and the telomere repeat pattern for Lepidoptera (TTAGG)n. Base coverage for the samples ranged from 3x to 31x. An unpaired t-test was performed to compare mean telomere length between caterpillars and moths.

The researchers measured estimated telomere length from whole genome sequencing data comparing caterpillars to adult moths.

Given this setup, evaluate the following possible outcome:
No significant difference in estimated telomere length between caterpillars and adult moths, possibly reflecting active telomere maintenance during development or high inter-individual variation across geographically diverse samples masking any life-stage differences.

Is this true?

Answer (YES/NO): YES